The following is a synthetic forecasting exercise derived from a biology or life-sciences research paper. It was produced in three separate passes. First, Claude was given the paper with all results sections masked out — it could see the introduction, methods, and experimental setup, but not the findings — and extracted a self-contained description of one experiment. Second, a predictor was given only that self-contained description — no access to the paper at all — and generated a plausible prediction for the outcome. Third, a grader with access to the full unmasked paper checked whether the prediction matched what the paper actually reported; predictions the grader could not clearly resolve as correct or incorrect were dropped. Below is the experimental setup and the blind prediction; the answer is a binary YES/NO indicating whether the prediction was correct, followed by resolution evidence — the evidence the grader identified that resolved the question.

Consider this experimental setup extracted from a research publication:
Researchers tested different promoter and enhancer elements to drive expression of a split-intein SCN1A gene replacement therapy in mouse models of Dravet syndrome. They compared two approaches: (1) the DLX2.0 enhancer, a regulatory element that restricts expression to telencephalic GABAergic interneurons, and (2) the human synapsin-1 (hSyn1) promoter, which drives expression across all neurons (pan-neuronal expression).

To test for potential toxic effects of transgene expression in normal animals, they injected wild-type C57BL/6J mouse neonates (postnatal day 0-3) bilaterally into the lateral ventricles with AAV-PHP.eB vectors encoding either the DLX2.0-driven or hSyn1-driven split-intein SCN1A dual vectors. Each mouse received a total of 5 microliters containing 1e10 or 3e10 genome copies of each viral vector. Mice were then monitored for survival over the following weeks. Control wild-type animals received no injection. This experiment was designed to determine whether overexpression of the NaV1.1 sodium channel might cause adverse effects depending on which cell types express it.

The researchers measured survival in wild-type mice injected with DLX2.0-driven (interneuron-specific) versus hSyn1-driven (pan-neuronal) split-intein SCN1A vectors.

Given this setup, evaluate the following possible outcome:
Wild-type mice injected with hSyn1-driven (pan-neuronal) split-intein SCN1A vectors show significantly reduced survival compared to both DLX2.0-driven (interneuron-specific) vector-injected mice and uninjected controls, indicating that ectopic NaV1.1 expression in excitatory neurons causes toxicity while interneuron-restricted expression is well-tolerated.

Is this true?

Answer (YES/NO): YES